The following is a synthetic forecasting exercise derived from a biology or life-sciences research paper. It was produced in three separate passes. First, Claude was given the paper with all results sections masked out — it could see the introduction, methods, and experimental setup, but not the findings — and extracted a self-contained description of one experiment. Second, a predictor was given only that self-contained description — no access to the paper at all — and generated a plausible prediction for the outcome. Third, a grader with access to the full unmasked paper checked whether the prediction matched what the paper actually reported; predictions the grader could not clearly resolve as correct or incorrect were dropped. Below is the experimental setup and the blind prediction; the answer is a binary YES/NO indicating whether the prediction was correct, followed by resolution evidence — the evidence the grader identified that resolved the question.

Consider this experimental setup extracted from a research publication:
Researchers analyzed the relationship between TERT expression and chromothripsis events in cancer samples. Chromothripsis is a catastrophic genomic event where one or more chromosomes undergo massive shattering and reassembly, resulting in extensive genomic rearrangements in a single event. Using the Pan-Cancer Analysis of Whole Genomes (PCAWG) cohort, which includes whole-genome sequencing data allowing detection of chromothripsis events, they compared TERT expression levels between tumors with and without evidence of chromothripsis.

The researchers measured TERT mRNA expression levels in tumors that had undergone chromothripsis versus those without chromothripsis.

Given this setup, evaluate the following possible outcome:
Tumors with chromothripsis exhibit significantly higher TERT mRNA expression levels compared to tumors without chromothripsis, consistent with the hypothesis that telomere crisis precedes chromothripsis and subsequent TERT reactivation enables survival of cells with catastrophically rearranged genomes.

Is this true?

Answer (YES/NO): YES